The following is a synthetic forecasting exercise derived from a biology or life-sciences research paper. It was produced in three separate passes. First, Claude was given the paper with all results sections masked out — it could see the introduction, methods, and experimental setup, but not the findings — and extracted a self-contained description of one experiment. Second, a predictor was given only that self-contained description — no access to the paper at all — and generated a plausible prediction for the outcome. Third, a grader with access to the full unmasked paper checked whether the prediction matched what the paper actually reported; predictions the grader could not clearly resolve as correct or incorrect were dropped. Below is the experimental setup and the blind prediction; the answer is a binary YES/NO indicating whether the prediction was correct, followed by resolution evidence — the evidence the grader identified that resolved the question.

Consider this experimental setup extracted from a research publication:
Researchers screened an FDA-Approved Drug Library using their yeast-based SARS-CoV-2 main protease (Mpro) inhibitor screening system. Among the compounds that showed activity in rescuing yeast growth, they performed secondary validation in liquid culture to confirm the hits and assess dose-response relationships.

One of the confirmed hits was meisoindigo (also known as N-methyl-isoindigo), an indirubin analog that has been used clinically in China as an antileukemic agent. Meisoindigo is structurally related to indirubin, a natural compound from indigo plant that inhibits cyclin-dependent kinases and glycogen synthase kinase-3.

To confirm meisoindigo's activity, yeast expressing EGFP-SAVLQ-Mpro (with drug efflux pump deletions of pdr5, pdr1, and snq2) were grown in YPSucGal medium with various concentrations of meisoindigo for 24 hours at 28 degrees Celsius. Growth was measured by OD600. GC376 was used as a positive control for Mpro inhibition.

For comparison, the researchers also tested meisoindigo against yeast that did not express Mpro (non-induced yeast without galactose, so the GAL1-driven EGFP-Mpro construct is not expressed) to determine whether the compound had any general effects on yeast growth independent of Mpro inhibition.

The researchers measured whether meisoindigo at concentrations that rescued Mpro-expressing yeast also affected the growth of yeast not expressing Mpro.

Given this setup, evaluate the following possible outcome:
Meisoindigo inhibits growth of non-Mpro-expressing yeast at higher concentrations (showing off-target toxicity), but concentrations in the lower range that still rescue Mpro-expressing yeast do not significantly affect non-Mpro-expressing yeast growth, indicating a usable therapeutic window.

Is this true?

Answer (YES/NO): YES